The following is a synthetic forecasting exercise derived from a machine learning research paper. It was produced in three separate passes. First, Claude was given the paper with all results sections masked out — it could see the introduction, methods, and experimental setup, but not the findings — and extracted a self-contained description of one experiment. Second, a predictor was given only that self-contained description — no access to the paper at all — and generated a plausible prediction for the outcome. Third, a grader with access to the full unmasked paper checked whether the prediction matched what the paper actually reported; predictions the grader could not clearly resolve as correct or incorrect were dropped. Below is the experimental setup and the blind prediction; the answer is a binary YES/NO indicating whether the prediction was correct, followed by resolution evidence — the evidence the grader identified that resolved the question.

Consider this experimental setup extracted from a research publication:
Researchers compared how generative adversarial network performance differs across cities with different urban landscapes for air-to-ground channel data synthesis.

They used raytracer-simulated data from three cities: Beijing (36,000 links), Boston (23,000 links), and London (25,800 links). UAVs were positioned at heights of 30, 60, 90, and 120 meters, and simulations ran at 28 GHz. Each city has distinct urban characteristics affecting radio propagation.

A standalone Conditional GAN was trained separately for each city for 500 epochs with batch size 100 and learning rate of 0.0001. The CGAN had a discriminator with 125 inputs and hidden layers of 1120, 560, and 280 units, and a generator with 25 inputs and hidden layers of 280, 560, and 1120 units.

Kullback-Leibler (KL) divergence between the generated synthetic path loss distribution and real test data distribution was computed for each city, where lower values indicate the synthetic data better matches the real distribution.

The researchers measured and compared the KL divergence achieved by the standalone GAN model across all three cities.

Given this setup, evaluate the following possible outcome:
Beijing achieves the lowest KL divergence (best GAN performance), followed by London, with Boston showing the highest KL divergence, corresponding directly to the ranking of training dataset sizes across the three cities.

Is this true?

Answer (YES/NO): NO